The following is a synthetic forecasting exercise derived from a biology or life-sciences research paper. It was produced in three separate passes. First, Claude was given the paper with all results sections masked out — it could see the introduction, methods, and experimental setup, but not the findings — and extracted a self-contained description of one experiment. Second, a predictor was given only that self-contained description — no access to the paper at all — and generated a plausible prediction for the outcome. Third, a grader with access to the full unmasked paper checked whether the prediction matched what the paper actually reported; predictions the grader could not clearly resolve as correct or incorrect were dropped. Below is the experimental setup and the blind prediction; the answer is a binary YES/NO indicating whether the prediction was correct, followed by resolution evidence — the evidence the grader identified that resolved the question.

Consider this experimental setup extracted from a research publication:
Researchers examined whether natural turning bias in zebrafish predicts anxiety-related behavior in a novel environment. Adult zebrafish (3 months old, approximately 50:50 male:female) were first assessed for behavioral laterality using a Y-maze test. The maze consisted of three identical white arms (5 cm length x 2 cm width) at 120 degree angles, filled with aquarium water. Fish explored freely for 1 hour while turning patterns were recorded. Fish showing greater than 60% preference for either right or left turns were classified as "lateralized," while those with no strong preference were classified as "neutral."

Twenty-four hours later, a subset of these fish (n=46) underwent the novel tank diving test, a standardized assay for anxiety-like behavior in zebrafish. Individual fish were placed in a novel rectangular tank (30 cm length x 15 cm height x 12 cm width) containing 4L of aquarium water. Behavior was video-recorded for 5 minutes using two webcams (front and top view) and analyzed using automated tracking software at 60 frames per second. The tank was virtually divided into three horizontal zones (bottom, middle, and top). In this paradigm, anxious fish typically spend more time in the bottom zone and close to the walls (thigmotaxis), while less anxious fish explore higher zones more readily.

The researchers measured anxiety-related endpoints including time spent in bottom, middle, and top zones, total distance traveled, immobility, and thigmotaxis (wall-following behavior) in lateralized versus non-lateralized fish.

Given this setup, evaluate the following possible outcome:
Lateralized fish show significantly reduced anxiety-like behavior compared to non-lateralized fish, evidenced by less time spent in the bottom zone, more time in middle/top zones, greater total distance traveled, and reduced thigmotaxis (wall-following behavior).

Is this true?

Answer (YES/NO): NO